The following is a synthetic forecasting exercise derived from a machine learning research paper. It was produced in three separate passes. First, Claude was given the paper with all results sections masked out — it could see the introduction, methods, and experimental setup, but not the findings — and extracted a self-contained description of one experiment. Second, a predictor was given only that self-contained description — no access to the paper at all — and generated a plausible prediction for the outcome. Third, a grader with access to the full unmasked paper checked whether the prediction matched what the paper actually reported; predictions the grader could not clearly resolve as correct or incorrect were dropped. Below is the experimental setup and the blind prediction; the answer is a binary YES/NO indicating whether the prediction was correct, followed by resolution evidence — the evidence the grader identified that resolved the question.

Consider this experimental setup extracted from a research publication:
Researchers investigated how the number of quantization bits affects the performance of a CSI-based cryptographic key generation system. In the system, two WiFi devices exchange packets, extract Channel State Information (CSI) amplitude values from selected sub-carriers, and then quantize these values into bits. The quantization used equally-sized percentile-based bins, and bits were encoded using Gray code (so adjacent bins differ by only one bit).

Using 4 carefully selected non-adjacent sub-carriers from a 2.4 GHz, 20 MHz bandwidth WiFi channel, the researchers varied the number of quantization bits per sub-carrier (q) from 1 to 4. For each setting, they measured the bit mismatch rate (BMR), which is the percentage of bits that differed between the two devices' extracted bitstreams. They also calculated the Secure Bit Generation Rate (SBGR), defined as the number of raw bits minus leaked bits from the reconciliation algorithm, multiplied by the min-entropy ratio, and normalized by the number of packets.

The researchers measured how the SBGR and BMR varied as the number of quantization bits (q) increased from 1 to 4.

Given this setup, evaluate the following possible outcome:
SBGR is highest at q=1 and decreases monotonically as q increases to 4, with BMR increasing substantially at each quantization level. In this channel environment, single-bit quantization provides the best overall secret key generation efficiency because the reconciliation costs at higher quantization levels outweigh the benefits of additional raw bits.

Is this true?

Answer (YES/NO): NO